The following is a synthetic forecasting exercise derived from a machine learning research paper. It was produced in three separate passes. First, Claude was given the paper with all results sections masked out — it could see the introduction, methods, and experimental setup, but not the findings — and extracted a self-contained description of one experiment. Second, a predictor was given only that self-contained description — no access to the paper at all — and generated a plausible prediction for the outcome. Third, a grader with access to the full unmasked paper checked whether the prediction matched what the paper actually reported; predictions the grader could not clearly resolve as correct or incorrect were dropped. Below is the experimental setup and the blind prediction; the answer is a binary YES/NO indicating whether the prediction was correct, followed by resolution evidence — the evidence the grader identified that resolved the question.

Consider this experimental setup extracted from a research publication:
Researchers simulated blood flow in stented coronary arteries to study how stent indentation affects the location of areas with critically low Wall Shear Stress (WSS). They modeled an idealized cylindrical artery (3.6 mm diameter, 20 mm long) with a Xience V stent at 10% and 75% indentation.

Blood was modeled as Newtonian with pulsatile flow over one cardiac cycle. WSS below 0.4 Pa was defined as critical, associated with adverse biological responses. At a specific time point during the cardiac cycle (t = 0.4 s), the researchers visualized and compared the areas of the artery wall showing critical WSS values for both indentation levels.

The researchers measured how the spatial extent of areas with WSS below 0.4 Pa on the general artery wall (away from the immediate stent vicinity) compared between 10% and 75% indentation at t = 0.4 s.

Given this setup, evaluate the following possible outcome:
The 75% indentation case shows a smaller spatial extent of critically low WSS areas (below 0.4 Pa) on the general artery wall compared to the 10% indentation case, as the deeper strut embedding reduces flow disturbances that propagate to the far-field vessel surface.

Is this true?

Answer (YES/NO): YES